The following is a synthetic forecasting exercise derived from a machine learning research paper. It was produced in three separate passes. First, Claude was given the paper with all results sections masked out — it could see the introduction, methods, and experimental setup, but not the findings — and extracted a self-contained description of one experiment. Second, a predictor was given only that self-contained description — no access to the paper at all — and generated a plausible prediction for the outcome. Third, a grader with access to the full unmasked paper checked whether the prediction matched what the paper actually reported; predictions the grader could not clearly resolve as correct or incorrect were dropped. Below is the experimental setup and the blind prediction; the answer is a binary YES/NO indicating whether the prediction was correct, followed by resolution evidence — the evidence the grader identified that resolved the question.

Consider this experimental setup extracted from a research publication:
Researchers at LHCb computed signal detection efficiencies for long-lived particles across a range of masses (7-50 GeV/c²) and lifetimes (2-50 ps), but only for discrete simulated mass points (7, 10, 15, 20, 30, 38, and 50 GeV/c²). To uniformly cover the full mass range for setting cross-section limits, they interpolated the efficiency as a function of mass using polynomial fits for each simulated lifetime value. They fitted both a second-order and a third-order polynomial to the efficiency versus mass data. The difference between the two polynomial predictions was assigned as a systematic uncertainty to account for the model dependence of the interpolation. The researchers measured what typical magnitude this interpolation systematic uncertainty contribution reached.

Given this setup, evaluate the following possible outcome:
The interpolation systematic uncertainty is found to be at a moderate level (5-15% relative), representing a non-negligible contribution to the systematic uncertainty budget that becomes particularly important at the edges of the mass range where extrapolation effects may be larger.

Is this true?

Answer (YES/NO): NO